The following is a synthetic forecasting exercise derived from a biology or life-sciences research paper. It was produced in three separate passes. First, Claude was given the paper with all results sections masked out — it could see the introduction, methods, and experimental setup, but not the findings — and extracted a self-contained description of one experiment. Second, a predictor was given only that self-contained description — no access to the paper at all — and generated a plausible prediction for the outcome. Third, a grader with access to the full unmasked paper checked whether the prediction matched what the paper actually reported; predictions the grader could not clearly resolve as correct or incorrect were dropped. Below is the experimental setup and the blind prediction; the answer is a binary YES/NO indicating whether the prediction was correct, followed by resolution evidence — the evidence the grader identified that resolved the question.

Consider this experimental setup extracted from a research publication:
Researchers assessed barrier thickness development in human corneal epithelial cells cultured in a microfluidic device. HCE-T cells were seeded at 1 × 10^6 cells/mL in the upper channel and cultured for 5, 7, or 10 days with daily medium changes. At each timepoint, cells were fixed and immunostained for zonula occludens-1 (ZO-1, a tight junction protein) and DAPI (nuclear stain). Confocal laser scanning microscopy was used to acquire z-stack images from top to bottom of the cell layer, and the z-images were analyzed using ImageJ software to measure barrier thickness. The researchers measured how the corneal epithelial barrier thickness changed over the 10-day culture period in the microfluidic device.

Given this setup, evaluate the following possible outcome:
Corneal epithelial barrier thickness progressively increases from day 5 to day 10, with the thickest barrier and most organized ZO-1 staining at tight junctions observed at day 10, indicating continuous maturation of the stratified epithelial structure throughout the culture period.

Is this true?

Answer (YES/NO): NO